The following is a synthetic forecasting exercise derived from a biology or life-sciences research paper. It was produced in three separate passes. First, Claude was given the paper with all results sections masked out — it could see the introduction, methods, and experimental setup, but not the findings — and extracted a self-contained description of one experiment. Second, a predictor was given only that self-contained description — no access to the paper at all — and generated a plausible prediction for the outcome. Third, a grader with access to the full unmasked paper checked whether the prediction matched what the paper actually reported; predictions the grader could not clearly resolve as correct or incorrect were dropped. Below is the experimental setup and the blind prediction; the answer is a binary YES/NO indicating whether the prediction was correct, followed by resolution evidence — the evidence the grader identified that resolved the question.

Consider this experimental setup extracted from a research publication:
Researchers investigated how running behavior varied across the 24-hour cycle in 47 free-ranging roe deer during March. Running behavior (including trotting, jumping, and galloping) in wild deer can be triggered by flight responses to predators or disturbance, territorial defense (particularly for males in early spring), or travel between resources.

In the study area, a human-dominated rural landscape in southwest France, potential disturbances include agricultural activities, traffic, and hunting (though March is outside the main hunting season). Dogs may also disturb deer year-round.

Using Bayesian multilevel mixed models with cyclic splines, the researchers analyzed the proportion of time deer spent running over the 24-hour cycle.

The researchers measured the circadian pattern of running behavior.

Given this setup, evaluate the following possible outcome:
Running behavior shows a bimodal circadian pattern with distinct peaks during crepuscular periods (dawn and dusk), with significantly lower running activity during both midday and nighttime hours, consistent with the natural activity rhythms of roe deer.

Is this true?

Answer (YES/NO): YES